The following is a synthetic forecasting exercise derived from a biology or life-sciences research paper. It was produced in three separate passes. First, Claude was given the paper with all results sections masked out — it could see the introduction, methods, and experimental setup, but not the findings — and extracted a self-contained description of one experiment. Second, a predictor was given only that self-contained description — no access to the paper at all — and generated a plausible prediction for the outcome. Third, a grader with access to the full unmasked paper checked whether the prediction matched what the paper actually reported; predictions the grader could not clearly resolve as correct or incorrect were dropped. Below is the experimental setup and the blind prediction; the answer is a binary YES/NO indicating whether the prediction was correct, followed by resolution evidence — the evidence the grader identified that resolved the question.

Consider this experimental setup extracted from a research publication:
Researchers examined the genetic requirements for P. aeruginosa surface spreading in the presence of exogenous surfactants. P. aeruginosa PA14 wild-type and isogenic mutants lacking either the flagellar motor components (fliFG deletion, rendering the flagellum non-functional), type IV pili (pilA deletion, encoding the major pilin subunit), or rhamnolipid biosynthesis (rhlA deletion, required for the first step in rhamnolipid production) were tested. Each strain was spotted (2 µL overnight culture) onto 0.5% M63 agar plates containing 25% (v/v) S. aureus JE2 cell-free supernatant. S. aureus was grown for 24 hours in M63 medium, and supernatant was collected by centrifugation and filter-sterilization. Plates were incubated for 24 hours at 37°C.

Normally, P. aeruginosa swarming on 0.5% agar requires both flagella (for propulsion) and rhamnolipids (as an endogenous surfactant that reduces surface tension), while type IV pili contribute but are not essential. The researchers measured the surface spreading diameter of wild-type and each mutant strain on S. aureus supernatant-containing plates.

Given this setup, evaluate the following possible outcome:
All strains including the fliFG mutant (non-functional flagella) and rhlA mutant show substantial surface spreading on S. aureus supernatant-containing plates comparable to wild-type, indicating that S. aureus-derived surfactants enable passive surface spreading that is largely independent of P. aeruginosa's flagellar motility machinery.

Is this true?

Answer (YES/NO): NO